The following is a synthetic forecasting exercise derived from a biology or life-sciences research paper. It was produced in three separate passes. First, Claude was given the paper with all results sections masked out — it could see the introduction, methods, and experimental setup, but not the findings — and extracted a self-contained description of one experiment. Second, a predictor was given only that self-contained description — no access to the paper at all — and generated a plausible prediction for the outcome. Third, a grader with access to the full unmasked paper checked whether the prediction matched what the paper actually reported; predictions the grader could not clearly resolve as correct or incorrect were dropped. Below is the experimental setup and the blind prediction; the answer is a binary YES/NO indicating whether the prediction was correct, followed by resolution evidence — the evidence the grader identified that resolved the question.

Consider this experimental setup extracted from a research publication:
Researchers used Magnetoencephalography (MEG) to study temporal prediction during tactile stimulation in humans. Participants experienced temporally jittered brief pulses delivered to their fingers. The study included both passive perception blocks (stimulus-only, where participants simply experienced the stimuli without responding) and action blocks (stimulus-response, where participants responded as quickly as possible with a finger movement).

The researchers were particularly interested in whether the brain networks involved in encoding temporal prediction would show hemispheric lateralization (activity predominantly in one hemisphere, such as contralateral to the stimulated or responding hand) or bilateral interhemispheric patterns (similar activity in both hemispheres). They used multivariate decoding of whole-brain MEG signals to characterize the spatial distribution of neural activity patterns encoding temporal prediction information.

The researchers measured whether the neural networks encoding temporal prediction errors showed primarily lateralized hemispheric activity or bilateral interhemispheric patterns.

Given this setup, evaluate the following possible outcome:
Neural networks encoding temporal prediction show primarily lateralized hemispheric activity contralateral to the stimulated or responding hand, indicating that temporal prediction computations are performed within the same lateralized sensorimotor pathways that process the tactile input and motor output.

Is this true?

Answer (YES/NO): NO